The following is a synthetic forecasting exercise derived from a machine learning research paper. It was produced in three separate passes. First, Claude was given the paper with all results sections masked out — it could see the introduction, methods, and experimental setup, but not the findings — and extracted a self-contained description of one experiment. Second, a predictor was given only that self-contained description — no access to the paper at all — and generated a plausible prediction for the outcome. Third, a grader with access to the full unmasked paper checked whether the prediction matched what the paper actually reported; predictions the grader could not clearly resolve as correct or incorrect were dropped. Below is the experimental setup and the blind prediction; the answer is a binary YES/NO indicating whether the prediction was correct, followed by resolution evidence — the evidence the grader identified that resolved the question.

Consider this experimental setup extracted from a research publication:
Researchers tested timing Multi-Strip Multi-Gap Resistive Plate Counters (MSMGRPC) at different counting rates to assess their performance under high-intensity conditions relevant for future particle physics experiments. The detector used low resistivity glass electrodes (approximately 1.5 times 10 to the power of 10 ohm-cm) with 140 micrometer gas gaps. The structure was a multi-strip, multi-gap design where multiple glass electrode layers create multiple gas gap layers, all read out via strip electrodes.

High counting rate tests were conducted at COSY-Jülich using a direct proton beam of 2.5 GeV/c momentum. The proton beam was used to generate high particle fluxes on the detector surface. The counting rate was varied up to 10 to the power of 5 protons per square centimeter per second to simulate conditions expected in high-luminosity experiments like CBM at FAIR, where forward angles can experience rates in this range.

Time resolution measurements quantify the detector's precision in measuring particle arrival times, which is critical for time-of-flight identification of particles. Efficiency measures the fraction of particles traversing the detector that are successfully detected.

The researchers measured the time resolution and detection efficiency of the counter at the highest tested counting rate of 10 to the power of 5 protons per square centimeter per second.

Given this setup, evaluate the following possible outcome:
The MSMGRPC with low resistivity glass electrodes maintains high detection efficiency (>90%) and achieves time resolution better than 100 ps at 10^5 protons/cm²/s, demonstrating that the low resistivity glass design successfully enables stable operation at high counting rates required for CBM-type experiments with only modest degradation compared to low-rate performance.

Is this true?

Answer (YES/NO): YES